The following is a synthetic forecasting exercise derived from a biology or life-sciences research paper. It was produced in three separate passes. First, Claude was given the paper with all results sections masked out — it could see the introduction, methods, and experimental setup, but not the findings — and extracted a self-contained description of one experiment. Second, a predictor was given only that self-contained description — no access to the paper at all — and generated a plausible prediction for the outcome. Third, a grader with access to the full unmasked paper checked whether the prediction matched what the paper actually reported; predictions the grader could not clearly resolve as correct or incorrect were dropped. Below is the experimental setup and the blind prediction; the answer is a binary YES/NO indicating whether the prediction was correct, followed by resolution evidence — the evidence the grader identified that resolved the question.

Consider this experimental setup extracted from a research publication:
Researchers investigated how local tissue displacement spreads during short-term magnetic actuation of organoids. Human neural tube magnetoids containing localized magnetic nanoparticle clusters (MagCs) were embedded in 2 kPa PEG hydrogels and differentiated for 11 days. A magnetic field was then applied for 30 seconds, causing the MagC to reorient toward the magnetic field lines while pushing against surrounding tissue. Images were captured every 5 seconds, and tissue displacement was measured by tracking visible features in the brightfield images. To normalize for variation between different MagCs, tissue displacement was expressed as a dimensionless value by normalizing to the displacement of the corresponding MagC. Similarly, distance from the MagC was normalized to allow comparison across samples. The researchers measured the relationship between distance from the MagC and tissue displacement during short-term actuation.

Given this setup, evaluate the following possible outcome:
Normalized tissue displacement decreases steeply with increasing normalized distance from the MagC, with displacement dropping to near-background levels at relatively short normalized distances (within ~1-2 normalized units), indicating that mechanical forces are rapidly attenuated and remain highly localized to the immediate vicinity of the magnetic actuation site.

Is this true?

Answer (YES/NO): NO